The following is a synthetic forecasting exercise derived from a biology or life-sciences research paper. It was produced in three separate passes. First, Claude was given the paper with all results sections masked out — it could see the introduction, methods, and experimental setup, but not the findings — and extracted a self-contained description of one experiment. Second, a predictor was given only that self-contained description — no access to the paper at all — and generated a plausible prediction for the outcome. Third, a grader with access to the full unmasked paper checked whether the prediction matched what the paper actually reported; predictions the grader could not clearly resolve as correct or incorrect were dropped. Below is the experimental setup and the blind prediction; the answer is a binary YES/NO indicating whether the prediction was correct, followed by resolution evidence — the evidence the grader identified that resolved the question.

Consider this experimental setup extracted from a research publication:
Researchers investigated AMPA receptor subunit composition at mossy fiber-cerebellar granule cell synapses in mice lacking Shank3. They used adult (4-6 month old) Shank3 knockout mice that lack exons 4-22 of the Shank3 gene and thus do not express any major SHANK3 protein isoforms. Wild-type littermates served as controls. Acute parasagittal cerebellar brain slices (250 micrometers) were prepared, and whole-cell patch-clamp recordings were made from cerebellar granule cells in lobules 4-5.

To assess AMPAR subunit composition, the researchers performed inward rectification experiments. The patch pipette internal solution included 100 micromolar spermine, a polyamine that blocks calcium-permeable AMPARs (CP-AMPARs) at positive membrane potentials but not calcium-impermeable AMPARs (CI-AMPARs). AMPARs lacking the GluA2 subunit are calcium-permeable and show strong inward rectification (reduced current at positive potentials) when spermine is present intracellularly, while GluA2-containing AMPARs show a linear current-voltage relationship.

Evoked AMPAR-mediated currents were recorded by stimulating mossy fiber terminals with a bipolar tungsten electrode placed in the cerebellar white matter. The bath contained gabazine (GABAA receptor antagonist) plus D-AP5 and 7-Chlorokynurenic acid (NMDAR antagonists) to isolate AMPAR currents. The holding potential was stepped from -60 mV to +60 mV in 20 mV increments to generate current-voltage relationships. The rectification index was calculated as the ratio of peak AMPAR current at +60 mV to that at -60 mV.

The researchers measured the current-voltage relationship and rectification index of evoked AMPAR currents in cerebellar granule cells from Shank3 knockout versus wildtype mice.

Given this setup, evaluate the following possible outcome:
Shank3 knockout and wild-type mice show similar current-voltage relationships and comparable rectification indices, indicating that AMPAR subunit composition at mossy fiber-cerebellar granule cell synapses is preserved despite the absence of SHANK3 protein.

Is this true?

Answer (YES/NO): NO